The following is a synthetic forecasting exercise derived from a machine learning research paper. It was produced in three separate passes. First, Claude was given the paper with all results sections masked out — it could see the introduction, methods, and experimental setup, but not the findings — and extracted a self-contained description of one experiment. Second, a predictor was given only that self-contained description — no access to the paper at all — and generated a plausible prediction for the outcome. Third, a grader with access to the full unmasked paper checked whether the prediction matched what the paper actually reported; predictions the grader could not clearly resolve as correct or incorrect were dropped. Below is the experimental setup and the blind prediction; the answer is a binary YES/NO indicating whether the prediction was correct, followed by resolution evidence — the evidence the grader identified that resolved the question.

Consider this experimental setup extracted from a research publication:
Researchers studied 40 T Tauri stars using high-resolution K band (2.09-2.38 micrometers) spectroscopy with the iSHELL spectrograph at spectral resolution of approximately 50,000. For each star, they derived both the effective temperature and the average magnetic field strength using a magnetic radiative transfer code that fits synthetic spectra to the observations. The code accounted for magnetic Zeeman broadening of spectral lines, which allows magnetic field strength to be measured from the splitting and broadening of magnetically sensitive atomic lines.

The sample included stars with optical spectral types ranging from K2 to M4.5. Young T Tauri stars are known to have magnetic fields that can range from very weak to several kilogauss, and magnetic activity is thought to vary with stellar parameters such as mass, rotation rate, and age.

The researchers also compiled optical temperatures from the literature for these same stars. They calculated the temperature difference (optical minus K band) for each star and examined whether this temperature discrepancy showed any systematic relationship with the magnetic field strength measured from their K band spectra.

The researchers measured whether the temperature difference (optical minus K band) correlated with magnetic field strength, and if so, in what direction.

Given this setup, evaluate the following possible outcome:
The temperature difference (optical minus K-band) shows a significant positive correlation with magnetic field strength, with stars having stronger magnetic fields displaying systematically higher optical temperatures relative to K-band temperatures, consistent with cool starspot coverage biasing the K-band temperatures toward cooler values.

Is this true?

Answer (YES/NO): YES